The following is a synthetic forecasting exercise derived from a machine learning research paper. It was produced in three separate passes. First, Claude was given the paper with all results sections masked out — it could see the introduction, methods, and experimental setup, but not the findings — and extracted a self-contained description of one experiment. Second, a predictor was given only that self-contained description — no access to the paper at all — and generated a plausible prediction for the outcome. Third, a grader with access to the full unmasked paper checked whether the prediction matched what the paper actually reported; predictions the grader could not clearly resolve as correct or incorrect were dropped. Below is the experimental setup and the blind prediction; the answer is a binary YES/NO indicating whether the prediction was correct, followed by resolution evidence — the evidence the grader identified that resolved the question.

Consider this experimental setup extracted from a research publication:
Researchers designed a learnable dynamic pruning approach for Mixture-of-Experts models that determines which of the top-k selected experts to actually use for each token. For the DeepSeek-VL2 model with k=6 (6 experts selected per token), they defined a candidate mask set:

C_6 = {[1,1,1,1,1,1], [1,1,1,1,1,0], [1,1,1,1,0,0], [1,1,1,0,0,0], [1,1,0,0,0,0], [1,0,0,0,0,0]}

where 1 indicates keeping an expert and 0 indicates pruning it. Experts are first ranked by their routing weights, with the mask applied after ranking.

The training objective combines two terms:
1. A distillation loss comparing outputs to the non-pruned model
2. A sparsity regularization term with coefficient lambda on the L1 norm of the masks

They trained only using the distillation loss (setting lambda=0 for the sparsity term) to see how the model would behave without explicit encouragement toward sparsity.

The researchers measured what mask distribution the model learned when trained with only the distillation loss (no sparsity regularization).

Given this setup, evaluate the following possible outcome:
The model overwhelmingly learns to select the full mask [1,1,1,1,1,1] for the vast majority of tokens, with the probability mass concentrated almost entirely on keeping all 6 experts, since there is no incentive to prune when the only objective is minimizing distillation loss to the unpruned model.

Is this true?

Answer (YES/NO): YES